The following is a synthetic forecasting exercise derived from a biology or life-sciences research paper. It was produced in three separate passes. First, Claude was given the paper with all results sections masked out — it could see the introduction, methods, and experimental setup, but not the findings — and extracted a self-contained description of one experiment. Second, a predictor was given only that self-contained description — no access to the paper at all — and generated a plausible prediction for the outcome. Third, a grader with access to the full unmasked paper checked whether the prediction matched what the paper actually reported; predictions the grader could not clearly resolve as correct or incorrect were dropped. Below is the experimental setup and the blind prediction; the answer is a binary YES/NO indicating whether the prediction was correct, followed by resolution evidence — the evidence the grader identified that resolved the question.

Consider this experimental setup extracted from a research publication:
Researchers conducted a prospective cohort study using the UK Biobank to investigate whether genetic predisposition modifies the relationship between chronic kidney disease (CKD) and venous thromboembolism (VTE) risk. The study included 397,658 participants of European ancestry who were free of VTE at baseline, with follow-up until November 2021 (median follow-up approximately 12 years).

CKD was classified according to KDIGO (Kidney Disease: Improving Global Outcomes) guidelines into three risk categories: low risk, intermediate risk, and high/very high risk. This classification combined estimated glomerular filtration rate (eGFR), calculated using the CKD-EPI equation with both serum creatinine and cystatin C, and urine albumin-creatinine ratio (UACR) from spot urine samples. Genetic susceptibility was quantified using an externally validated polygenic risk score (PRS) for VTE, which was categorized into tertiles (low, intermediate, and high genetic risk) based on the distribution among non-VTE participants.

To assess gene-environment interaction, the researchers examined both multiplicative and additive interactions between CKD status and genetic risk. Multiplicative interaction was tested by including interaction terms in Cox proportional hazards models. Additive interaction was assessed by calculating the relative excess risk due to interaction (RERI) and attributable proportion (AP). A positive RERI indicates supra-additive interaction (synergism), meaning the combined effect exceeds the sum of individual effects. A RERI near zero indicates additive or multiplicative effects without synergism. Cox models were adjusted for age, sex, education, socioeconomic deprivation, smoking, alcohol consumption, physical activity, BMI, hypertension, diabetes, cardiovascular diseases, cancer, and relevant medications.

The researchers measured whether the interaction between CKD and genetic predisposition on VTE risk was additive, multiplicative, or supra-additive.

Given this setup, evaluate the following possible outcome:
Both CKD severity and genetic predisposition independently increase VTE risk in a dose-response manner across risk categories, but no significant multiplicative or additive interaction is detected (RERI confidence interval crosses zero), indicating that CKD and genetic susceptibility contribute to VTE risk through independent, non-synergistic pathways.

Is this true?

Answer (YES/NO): NO